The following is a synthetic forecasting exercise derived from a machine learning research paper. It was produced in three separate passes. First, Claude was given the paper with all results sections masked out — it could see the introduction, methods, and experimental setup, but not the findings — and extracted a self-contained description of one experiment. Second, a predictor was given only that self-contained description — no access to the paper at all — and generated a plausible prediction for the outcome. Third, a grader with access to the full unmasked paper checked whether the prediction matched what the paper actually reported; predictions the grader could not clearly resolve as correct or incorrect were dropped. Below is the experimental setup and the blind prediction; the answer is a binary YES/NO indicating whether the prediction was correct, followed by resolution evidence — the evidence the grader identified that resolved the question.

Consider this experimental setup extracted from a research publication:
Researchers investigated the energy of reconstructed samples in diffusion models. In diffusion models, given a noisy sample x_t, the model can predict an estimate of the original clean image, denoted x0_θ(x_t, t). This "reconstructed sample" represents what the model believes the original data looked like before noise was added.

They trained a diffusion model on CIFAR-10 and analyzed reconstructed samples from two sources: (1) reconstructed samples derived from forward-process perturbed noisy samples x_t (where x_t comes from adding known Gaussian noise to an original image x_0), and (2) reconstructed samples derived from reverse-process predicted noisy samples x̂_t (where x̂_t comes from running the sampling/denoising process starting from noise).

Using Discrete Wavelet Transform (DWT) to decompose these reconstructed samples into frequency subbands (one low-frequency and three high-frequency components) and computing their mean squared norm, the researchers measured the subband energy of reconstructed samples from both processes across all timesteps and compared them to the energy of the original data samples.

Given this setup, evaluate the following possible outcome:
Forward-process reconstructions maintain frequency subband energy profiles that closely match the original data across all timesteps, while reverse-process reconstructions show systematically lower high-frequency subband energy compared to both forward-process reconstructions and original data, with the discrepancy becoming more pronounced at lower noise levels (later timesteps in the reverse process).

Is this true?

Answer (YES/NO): NO